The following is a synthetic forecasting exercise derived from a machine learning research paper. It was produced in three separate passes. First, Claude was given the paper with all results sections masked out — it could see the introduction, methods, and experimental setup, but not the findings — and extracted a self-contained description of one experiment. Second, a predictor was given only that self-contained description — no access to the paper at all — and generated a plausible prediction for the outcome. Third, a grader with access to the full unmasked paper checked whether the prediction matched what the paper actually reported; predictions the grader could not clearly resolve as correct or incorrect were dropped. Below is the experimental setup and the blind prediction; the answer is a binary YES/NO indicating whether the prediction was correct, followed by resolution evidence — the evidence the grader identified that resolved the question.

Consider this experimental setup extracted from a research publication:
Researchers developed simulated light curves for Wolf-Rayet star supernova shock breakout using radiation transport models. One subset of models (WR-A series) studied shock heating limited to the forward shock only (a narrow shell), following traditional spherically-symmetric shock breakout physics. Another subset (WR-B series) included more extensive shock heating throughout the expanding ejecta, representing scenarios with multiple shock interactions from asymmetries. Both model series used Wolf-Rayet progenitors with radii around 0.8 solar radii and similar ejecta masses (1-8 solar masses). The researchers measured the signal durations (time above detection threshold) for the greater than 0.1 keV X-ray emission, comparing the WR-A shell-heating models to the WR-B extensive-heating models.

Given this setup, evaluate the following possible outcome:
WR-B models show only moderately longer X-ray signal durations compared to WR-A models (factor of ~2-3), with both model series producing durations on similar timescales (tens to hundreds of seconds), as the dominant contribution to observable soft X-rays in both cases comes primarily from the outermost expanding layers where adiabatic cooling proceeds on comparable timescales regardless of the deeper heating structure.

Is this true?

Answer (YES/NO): NO